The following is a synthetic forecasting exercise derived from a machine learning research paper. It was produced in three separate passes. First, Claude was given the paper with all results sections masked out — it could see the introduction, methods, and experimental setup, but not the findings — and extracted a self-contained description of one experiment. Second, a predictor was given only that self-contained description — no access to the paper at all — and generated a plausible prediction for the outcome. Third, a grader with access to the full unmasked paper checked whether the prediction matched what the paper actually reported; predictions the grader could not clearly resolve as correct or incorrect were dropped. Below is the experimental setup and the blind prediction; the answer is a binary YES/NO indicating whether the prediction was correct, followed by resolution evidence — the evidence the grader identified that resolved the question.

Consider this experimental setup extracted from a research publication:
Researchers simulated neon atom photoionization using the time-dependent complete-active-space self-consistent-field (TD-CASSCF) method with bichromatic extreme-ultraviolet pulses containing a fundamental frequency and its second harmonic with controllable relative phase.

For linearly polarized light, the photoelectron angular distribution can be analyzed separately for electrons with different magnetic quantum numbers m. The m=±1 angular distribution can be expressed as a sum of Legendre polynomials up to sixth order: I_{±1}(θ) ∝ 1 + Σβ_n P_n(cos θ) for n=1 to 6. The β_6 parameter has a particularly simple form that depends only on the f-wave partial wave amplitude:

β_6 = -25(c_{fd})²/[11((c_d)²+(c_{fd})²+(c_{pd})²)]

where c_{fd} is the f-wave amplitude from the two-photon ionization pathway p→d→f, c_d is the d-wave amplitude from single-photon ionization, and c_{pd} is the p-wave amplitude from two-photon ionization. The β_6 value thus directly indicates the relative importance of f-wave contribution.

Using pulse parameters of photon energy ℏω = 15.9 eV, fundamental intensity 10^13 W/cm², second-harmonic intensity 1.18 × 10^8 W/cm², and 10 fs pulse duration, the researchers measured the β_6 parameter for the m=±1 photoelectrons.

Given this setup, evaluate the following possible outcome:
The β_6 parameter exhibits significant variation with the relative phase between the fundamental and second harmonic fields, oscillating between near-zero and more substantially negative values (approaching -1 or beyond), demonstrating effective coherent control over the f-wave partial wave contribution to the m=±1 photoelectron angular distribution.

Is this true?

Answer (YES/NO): NO